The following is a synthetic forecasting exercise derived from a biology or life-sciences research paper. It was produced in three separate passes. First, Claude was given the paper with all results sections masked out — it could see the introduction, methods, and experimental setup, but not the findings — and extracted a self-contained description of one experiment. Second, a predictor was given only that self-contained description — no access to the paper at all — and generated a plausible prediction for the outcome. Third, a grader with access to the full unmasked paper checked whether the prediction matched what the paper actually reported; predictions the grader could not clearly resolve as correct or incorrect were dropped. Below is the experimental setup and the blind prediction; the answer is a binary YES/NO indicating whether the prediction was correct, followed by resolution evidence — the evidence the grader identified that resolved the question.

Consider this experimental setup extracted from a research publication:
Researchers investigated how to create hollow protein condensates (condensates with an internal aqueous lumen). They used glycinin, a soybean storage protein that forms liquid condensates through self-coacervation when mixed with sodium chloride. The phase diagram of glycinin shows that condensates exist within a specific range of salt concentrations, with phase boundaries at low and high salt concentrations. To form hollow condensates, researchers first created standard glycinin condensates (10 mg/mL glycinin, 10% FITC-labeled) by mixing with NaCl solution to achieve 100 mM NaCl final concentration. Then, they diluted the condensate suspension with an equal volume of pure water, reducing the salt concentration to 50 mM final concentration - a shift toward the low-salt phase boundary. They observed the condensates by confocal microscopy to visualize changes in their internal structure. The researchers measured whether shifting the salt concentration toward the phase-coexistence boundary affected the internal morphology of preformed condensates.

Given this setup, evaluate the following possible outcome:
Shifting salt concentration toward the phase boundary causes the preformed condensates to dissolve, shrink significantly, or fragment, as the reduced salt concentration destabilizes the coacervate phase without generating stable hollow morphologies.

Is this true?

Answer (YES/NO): NO